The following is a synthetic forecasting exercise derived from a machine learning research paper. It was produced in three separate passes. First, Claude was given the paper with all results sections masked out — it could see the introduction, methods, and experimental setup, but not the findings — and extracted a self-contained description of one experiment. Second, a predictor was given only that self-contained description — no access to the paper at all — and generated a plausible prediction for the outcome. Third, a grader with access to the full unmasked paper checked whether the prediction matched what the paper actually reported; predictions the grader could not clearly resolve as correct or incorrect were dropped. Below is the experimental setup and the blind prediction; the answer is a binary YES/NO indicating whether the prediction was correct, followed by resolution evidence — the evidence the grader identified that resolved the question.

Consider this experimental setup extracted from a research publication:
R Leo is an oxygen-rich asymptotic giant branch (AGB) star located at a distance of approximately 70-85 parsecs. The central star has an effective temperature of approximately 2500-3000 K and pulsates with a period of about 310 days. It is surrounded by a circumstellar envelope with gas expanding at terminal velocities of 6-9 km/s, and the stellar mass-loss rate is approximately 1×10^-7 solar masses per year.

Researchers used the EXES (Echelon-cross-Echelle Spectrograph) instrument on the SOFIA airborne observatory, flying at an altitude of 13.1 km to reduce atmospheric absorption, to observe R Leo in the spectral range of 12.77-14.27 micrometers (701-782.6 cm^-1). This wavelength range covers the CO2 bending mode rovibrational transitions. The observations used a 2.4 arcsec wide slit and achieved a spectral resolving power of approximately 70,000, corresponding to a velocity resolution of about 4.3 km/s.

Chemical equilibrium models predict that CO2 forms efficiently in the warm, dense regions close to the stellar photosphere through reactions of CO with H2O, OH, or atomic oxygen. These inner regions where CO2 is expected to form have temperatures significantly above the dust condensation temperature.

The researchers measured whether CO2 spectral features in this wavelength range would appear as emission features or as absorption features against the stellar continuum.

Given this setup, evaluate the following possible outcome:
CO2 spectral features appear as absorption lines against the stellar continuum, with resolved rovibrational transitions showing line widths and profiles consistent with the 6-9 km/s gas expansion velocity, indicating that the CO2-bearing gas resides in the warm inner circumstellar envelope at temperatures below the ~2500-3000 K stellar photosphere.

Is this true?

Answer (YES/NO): NO